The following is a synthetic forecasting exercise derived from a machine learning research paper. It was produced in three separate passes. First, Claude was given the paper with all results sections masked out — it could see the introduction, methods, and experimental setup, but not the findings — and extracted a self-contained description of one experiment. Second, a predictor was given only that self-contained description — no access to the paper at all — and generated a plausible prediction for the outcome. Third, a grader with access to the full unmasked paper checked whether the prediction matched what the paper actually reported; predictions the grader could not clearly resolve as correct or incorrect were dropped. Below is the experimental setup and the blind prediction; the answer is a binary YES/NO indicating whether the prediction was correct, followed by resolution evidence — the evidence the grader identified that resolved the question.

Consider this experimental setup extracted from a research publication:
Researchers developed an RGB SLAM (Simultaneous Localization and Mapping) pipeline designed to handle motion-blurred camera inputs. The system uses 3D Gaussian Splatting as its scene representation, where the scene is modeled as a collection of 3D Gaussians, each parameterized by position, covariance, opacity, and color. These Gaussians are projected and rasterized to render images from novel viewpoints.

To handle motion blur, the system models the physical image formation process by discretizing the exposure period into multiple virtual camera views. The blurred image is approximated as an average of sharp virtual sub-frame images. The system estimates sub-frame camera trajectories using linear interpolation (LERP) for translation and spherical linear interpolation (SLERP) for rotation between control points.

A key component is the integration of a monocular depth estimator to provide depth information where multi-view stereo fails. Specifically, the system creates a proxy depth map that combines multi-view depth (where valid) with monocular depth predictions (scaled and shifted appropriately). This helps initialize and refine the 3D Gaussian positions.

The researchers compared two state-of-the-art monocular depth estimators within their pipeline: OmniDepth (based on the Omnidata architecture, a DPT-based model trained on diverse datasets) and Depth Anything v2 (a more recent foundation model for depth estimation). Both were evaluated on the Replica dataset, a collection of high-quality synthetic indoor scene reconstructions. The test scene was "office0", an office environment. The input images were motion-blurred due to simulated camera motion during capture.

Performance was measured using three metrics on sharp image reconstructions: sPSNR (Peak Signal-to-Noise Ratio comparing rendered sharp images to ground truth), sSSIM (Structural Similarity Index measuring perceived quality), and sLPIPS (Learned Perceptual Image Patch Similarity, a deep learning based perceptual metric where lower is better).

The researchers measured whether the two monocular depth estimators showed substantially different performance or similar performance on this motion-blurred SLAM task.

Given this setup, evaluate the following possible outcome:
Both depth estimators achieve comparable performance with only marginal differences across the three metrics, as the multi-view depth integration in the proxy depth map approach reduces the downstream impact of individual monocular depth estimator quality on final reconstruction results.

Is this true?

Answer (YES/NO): YES